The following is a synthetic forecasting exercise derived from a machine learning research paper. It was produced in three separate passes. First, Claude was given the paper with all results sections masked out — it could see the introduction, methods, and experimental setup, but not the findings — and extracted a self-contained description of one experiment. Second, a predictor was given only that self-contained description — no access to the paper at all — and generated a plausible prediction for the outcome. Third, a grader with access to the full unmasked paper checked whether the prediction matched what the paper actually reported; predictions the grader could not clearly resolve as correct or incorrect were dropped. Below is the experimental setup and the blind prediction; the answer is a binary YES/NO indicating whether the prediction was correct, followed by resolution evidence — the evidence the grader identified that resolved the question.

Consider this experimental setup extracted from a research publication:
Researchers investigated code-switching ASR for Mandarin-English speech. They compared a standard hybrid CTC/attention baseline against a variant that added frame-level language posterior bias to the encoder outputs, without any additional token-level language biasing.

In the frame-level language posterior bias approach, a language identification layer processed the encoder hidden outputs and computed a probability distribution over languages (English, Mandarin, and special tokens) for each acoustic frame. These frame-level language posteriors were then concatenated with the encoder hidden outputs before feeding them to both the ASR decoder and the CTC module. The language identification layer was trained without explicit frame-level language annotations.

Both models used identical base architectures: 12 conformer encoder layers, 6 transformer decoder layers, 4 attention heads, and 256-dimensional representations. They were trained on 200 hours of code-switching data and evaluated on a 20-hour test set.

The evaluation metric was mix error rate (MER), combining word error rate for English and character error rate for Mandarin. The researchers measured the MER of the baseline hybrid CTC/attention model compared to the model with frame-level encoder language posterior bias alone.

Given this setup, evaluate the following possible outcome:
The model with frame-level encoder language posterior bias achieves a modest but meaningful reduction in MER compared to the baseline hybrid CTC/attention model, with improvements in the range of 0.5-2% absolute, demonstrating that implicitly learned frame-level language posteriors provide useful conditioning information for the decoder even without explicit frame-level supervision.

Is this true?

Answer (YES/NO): NO